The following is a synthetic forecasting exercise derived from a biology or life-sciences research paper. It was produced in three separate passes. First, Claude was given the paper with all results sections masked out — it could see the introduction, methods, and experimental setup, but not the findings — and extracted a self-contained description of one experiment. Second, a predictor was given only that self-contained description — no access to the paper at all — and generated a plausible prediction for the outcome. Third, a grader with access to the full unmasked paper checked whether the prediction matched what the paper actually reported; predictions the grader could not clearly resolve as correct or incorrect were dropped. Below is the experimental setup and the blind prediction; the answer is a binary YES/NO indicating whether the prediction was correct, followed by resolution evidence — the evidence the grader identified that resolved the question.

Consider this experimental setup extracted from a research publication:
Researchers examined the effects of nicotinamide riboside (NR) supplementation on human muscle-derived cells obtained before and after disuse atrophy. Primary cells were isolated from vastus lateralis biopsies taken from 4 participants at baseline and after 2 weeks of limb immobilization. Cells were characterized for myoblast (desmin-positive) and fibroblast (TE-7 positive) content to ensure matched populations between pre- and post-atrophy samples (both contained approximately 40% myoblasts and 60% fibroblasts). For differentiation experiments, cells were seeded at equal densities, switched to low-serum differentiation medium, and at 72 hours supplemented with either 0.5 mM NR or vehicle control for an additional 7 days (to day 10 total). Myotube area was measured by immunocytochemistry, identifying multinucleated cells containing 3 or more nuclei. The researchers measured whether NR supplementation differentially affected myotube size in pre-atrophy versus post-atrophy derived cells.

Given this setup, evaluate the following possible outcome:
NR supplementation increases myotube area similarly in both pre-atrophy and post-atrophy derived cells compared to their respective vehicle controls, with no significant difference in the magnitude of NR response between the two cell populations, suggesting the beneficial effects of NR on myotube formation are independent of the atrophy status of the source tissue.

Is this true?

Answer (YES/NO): NO